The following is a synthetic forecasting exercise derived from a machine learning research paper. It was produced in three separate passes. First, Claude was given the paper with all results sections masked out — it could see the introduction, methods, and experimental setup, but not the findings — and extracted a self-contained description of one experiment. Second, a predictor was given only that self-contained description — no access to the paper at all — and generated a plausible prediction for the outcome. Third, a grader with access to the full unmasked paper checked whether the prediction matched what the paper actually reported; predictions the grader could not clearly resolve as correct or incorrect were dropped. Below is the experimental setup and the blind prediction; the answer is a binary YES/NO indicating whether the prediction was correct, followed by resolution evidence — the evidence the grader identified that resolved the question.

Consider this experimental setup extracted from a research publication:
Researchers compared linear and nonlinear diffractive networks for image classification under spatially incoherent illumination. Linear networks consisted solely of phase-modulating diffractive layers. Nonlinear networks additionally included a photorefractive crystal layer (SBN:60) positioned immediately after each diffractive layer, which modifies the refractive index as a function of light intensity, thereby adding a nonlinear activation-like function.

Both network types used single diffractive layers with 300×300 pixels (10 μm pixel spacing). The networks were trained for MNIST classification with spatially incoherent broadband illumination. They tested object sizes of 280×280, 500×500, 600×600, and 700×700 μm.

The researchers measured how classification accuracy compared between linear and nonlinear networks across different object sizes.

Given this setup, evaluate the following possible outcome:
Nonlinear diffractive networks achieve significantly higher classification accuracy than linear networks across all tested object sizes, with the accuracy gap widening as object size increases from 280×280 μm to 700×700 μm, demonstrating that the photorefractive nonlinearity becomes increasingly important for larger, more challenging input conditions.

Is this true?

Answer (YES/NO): NO